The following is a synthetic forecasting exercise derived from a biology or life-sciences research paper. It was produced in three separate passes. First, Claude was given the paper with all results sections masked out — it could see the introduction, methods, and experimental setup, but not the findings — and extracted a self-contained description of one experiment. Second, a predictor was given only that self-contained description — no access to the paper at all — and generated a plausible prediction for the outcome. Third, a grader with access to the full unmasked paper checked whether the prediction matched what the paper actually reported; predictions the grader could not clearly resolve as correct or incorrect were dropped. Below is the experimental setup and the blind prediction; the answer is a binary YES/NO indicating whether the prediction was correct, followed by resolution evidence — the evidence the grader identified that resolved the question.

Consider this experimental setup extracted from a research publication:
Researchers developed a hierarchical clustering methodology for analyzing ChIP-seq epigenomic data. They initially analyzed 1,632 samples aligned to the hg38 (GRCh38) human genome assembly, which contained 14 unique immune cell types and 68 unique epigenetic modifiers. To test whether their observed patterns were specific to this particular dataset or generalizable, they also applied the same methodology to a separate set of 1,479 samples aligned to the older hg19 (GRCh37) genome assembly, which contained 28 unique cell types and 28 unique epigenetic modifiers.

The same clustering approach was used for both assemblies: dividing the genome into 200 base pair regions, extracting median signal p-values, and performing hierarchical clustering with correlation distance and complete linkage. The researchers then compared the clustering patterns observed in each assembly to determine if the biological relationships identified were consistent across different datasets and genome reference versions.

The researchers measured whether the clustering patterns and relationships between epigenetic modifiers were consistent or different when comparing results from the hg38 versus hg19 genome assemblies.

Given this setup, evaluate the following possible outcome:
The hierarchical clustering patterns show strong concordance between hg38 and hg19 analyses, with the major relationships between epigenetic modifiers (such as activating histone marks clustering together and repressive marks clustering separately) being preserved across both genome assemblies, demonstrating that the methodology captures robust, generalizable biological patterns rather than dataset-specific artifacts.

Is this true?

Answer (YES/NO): YES